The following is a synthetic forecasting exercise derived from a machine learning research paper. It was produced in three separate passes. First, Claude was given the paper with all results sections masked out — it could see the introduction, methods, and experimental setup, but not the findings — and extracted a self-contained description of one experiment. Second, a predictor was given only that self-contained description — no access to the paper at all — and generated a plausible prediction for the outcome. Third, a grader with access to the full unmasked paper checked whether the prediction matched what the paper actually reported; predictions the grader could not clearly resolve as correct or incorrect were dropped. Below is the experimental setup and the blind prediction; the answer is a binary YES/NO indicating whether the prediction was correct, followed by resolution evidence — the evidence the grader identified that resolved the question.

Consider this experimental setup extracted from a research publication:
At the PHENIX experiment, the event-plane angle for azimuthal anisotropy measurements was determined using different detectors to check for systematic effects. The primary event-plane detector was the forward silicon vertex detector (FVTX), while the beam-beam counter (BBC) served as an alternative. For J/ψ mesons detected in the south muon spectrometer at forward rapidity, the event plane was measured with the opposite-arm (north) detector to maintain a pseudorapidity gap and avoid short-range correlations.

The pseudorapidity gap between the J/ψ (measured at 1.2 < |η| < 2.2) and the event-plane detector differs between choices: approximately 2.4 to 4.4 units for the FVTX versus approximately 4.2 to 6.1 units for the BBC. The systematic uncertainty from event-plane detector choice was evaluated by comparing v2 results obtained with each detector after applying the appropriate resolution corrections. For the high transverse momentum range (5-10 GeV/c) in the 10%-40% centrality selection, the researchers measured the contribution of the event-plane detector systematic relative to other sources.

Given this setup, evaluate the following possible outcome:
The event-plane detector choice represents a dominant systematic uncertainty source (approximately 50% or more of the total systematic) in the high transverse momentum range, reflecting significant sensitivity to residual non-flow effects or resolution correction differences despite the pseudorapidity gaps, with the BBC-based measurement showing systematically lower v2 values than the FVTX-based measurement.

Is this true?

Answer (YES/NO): NO